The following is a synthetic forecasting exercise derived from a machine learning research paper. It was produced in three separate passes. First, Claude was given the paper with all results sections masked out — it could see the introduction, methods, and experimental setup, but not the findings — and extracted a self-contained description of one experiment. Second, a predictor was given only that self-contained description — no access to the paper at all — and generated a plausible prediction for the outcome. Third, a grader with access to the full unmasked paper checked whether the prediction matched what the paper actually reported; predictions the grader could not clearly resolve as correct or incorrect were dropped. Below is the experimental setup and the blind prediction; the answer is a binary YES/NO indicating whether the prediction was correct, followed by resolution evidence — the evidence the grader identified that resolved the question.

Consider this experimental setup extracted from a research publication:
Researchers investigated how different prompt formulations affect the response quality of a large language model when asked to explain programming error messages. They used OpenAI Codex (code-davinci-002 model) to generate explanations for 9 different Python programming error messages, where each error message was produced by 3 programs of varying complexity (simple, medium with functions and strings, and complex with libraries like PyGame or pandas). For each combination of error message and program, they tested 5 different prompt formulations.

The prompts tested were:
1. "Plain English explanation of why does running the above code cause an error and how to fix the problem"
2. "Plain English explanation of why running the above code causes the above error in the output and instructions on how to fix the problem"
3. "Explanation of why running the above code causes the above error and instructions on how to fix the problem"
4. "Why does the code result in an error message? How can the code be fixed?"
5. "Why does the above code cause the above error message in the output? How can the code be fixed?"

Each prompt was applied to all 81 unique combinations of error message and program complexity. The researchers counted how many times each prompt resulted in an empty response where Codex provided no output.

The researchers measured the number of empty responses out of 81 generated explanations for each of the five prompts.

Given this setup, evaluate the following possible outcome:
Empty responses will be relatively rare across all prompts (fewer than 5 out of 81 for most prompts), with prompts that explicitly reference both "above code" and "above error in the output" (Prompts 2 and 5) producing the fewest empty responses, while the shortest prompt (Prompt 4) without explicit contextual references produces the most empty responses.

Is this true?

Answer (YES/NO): NO